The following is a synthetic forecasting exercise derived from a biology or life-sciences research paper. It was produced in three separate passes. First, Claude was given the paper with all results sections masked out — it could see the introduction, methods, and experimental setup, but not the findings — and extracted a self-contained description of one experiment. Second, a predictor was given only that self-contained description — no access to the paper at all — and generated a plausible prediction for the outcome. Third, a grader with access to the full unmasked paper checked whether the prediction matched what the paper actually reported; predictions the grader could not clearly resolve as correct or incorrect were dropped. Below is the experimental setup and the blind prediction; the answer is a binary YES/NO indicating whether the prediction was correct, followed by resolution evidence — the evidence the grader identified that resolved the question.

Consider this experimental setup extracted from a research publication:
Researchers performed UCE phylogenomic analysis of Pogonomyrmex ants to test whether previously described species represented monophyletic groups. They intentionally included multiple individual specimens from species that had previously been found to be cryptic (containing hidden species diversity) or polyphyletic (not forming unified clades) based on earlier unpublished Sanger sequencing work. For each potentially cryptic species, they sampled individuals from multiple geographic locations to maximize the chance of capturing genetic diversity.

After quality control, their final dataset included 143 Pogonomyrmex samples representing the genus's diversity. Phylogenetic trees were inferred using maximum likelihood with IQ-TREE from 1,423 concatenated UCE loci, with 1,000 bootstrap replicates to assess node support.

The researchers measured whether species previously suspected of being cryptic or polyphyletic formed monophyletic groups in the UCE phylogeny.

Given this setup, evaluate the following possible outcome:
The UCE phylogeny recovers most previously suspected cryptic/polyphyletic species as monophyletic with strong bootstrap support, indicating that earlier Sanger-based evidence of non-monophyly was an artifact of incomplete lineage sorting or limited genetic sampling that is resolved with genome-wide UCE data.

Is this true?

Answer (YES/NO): NO